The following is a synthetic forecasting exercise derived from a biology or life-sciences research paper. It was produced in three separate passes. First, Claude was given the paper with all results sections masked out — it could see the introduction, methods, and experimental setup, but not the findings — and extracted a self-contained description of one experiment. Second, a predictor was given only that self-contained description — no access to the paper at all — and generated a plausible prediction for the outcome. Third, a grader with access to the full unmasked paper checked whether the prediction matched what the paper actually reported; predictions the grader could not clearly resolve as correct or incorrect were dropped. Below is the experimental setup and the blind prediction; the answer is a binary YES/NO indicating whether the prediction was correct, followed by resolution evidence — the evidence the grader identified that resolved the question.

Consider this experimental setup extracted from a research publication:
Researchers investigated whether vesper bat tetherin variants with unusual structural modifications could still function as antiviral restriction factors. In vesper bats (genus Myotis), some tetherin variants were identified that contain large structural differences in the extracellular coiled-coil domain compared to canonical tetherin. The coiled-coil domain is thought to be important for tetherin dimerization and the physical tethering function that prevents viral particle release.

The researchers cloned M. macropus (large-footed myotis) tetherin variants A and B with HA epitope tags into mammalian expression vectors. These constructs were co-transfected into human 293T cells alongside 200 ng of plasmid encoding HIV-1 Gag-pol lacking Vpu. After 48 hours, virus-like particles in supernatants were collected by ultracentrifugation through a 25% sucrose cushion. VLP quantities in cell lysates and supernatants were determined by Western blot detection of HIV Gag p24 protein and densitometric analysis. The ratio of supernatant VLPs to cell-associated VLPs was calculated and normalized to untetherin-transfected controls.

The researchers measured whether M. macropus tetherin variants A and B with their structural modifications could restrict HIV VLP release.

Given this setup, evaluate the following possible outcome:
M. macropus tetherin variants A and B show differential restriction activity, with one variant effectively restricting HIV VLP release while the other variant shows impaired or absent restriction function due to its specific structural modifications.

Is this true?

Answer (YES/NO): YES